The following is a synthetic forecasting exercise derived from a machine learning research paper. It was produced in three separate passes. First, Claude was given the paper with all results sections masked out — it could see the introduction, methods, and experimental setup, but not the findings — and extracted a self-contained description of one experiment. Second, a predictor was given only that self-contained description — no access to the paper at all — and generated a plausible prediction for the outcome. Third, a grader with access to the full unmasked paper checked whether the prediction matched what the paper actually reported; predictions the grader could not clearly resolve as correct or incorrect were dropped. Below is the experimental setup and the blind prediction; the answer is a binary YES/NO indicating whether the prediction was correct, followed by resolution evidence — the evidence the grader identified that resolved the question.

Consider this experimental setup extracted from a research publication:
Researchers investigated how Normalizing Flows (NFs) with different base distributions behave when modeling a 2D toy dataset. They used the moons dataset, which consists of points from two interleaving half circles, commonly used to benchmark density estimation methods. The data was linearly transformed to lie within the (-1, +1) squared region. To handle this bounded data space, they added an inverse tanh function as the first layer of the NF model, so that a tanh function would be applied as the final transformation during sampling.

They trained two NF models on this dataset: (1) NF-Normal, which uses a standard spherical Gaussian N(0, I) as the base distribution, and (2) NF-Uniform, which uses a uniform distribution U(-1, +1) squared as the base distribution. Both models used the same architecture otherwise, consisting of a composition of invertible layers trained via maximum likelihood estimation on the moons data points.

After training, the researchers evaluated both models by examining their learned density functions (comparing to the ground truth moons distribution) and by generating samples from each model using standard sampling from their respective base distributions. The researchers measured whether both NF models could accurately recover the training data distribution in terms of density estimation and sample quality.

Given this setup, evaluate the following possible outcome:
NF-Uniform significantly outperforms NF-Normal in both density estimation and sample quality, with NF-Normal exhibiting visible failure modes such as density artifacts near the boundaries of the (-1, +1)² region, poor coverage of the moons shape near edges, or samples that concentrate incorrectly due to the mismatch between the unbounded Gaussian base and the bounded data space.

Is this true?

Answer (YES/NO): NO